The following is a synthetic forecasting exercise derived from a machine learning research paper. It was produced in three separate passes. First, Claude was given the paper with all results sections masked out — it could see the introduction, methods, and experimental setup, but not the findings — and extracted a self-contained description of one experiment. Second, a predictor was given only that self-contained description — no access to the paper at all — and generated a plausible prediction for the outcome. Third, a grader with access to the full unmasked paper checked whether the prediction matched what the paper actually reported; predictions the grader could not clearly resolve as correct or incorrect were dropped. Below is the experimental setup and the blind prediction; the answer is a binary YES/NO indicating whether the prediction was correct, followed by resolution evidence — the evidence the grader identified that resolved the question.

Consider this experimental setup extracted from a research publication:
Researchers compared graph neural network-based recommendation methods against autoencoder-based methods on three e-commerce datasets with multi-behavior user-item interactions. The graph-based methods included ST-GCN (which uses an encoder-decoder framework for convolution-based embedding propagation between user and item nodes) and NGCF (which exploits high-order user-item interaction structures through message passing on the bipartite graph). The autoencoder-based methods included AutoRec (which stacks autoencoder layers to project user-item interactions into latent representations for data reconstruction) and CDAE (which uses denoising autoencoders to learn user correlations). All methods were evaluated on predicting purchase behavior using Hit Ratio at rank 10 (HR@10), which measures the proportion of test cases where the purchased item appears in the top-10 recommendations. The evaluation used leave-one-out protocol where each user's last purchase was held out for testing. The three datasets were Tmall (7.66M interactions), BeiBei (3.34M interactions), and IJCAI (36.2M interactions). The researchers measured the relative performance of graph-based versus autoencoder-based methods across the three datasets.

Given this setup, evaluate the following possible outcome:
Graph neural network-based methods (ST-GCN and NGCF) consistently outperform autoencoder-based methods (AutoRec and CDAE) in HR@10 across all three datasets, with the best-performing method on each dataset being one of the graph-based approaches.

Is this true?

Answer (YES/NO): NO